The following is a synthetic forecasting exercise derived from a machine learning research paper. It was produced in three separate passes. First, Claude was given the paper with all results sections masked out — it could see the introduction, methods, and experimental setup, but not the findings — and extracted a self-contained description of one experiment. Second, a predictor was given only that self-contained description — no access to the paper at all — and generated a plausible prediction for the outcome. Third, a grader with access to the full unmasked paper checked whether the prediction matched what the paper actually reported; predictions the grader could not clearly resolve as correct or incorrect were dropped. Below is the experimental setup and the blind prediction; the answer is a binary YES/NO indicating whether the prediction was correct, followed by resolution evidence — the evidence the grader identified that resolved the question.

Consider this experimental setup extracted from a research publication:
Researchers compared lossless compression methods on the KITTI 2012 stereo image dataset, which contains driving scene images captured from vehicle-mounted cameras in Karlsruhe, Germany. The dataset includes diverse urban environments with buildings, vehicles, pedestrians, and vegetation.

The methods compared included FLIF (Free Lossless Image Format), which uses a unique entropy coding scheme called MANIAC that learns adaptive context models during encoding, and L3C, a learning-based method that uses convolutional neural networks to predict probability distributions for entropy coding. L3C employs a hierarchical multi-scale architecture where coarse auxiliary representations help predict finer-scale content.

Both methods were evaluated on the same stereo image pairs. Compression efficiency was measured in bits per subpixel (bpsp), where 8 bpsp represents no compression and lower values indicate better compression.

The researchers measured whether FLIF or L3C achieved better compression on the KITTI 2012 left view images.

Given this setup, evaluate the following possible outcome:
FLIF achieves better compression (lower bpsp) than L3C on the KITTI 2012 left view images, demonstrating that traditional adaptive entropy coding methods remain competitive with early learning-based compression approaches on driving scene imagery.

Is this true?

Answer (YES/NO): NO